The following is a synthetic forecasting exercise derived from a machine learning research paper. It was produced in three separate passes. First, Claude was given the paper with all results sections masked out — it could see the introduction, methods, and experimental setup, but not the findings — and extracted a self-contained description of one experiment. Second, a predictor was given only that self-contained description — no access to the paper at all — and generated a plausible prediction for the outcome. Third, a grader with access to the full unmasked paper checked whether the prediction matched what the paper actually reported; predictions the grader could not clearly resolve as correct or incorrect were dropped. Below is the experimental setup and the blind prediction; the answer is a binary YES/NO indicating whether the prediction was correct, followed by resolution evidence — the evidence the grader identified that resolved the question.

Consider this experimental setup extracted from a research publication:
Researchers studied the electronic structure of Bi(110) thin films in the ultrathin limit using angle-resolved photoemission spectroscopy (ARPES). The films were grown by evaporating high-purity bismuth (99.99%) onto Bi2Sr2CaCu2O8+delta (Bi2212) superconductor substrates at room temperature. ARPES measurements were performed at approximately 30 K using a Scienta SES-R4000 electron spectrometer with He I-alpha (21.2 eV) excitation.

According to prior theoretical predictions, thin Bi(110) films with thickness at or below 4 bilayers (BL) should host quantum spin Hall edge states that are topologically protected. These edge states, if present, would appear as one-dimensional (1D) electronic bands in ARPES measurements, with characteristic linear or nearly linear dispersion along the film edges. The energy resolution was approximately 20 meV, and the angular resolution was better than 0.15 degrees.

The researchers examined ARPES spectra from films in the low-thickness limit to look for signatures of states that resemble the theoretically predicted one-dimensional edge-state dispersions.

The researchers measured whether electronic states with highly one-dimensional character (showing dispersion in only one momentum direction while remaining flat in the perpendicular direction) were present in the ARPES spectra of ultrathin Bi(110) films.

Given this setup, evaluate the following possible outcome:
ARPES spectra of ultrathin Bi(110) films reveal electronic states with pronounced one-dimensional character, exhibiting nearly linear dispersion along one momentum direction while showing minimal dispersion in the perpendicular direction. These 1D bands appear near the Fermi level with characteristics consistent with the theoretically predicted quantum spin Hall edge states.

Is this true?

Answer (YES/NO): NO